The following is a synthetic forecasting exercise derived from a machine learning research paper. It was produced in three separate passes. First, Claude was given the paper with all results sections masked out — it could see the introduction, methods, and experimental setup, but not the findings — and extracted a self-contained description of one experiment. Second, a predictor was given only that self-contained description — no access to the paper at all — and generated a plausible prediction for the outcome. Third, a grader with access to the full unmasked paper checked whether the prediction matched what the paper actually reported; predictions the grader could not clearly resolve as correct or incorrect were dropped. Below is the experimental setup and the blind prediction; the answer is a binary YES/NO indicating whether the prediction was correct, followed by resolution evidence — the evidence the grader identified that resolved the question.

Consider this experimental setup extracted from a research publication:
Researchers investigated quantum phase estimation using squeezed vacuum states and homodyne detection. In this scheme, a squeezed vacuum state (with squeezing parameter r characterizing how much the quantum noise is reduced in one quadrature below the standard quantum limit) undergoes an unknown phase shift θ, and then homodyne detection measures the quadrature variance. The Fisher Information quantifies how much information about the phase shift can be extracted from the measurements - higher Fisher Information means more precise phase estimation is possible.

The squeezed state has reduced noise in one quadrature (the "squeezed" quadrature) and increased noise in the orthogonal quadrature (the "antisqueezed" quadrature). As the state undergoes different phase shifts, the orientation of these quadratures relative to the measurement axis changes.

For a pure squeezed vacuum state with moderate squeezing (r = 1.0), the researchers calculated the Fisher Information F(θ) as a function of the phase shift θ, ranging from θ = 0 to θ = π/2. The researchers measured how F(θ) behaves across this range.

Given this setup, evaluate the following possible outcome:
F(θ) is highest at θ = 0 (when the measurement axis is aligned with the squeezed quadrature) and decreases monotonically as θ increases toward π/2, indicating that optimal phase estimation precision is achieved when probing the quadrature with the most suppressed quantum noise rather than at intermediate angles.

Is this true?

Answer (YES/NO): NO